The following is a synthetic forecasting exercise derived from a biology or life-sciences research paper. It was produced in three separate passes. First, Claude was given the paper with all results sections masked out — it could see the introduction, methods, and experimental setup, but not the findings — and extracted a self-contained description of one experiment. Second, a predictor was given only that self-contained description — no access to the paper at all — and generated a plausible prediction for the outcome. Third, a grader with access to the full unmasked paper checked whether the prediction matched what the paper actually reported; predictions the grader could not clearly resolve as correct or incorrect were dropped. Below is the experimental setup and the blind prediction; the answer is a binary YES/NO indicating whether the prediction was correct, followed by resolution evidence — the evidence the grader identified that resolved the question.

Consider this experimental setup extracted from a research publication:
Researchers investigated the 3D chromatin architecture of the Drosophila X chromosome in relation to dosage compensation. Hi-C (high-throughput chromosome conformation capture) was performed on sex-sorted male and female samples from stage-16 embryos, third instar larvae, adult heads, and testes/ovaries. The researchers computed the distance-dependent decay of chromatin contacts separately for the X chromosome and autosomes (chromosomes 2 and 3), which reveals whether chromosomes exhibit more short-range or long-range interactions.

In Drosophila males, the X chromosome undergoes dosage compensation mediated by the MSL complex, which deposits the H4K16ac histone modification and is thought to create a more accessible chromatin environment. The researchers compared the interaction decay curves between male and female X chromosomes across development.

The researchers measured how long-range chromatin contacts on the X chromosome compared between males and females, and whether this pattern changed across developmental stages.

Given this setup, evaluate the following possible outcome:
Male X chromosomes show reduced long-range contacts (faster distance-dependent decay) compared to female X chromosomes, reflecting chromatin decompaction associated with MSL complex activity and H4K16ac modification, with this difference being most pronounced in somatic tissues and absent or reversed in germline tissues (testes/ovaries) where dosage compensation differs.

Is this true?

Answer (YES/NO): NO